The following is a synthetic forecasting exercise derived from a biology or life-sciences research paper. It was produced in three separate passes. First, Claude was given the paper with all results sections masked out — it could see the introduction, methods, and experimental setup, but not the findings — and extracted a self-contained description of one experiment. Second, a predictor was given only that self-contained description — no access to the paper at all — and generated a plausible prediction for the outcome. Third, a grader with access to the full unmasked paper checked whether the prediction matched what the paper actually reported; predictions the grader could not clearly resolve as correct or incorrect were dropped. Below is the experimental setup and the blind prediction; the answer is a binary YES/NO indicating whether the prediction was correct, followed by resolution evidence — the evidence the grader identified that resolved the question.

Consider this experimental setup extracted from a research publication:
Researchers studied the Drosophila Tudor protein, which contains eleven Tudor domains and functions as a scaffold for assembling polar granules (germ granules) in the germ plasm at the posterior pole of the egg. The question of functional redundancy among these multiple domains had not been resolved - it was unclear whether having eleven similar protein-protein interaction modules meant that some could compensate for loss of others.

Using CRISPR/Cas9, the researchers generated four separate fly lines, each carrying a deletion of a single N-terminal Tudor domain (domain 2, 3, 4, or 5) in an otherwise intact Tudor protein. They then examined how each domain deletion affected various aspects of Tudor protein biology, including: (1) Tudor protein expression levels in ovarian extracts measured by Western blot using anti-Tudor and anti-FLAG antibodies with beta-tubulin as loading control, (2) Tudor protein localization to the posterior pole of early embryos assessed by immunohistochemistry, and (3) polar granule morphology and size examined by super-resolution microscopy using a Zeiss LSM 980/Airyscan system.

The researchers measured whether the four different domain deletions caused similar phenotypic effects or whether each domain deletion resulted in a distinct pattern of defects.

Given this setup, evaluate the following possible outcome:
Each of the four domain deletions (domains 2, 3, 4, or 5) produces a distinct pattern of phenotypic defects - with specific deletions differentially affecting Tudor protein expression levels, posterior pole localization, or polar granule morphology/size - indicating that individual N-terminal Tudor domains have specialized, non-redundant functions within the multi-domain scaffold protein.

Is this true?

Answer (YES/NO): YES